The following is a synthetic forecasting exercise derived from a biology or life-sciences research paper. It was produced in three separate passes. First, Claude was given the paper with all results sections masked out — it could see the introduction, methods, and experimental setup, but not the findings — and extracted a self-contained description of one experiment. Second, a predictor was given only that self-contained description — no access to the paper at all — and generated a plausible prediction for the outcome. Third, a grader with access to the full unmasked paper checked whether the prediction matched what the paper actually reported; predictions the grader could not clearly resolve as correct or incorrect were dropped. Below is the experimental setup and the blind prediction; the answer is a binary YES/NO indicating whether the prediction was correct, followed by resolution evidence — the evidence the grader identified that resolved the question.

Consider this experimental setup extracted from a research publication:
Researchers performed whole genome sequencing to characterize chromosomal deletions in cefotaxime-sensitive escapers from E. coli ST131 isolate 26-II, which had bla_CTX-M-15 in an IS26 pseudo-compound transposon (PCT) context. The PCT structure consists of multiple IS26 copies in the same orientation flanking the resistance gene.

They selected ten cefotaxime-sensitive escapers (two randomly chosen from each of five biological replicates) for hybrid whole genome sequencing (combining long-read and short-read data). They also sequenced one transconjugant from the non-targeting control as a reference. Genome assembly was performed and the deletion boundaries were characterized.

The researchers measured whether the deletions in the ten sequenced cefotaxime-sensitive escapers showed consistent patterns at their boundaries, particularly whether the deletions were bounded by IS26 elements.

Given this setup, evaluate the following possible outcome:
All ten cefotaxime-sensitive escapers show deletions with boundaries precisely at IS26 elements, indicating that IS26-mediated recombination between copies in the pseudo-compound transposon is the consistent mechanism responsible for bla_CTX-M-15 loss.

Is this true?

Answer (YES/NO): NO